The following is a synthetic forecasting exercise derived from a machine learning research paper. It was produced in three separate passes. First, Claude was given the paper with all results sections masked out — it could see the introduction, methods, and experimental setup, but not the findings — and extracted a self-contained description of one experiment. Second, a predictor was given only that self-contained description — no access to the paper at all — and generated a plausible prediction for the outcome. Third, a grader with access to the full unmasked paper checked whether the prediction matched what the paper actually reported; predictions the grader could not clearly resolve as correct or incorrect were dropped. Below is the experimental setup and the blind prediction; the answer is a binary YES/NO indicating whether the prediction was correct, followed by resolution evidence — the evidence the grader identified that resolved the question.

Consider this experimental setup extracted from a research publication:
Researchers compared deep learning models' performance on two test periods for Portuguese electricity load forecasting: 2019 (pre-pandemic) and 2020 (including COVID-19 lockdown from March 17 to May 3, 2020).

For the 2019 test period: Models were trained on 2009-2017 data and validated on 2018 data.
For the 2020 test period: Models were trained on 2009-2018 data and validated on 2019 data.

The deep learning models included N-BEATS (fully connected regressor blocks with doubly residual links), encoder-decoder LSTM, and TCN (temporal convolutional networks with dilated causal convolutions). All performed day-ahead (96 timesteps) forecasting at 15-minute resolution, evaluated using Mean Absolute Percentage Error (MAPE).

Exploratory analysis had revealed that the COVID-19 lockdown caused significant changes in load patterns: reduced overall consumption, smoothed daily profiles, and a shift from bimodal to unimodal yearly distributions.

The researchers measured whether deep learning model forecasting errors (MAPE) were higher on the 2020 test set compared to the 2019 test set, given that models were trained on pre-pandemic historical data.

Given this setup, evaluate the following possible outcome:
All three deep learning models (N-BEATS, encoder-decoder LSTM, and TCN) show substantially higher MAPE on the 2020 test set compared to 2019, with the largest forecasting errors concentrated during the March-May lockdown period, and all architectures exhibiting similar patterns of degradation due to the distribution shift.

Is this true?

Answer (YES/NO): NO